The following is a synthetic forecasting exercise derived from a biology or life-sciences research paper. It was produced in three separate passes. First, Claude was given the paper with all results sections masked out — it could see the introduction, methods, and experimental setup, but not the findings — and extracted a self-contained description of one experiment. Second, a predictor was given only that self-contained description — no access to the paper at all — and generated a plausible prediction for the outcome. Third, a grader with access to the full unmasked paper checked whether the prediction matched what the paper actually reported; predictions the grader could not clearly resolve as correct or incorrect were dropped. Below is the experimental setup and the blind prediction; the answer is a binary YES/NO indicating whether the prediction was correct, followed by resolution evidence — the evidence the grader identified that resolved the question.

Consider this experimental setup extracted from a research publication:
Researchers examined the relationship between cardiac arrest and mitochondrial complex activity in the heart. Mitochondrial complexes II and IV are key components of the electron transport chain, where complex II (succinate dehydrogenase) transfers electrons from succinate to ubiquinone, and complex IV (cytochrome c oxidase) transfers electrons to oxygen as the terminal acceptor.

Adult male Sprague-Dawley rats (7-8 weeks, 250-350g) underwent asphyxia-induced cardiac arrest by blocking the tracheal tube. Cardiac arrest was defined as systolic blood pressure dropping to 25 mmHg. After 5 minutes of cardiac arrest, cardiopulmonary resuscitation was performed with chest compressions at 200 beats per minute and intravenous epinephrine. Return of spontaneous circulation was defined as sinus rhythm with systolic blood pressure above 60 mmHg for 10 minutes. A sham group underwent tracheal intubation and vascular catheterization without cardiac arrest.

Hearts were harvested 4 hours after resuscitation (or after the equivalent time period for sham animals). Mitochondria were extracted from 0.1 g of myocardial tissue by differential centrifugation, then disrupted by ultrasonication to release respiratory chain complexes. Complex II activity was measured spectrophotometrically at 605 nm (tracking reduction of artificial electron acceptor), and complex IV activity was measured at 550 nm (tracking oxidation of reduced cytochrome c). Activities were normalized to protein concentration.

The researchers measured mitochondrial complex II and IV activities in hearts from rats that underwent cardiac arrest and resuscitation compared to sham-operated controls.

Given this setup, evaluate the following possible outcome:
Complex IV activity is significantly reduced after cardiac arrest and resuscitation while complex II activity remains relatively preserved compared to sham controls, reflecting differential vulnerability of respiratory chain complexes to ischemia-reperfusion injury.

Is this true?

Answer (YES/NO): NO